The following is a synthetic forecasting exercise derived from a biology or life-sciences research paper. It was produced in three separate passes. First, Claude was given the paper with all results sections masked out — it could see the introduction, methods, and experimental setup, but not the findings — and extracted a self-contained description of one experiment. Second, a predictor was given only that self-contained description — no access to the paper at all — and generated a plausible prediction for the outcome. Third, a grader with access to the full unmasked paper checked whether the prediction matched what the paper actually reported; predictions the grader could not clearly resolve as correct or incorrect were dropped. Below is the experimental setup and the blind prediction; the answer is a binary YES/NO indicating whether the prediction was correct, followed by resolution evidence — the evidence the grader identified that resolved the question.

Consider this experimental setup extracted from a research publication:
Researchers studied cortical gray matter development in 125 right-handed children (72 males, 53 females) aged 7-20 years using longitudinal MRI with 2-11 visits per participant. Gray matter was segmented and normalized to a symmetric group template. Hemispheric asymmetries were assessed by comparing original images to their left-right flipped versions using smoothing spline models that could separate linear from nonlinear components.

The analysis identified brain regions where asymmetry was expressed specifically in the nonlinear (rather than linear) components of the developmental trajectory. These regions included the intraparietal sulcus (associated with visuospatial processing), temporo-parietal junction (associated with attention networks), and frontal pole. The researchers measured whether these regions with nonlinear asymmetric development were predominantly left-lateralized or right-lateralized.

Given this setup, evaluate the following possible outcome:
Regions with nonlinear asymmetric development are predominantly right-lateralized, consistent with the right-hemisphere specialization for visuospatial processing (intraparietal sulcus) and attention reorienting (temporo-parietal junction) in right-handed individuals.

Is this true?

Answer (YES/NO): YES